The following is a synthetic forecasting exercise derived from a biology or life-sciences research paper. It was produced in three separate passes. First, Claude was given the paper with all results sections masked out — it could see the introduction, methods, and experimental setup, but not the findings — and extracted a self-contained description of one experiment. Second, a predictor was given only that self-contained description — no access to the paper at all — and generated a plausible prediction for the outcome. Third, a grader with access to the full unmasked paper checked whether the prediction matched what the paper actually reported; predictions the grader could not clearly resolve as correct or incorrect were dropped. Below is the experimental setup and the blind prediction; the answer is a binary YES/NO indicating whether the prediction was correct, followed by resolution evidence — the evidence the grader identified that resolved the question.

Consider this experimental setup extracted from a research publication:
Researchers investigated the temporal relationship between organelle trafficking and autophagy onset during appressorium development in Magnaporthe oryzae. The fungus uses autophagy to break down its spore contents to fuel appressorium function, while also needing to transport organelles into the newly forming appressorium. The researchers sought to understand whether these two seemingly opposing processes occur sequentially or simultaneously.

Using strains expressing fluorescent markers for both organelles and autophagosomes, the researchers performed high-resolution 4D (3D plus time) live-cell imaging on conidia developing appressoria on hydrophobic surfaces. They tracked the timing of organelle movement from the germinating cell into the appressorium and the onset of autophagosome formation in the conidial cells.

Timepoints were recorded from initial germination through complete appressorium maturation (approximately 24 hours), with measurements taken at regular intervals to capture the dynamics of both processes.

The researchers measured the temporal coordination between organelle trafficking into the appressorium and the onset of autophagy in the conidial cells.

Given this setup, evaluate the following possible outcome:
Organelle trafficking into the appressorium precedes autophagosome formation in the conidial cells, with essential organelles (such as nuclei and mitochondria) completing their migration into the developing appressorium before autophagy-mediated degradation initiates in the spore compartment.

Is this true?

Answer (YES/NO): NO